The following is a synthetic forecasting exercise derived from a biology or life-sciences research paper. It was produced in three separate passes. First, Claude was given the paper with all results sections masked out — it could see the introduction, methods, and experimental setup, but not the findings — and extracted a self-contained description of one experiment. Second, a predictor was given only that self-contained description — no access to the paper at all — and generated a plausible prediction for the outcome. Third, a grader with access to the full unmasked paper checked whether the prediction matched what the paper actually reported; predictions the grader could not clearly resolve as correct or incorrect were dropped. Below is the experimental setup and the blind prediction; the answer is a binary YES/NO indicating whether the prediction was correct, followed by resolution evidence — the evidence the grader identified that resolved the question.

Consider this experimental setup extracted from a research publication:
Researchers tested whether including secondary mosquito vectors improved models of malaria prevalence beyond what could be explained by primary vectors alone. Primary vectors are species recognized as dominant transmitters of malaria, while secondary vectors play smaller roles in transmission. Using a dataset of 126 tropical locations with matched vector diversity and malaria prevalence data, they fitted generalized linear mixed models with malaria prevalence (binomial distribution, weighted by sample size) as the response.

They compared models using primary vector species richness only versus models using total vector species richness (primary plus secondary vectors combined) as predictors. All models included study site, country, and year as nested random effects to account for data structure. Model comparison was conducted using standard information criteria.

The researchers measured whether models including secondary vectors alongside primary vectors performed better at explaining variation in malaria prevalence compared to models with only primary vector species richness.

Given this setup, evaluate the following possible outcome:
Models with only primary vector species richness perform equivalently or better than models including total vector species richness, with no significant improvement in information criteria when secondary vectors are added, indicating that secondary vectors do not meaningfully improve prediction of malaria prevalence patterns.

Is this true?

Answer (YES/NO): YES